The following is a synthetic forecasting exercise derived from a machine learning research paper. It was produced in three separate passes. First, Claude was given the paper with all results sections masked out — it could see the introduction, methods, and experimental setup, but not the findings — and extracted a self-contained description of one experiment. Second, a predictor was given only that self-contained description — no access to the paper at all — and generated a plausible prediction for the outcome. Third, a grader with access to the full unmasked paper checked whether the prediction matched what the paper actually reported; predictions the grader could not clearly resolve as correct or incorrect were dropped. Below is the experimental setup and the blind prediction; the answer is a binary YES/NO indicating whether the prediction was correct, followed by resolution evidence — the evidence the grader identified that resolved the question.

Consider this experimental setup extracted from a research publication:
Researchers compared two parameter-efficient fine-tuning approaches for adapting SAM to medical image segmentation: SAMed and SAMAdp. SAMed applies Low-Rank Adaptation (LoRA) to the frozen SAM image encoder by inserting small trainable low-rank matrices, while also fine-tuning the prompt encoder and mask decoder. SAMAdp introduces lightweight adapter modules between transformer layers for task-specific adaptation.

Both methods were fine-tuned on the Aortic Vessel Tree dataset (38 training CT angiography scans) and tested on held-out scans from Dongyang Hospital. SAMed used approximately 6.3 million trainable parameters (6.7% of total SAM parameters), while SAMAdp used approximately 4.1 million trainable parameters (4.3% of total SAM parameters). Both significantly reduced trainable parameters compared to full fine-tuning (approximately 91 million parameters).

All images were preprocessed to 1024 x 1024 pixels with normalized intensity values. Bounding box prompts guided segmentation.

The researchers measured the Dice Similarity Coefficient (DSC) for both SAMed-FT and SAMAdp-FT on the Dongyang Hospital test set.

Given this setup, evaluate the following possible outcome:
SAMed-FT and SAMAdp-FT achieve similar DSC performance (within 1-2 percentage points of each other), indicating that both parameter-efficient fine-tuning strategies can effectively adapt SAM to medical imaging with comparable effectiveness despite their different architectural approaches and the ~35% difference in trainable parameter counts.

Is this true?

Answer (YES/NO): NO